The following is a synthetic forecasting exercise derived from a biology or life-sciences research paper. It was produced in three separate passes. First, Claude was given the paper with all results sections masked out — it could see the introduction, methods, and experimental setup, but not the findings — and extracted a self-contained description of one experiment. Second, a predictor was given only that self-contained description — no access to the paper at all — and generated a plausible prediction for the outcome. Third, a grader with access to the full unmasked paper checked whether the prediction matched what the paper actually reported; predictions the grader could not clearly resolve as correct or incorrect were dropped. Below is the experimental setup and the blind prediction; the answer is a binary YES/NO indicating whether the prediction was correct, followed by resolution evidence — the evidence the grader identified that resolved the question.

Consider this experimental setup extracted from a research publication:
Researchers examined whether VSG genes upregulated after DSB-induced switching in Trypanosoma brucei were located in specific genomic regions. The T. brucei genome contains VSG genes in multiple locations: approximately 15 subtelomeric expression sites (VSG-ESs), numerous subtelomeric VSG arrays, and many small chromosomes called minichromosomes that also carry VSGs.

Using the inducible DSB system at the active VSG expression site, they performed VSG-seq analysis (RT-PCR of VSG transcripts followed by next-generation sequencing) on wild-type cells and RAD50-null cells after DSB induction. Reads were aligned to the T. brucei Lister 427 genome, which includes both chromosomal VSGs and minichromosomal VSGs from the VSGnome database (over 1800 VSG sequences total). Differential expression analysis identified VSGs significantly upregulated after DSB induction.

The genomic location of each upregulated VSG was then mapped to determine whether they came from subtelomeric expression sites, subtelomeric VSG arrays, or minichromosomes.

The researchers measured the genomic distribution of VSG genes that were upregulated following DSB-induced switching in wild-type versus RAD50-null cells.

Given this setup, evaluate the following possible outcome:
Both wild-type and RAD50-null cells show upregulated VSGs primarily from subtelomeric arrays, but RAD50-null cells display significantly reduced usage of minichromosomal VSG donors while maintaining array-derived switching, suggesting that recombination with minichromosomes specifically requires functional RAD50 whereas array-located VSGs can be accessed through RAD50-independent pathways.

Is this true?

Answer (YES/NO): NO